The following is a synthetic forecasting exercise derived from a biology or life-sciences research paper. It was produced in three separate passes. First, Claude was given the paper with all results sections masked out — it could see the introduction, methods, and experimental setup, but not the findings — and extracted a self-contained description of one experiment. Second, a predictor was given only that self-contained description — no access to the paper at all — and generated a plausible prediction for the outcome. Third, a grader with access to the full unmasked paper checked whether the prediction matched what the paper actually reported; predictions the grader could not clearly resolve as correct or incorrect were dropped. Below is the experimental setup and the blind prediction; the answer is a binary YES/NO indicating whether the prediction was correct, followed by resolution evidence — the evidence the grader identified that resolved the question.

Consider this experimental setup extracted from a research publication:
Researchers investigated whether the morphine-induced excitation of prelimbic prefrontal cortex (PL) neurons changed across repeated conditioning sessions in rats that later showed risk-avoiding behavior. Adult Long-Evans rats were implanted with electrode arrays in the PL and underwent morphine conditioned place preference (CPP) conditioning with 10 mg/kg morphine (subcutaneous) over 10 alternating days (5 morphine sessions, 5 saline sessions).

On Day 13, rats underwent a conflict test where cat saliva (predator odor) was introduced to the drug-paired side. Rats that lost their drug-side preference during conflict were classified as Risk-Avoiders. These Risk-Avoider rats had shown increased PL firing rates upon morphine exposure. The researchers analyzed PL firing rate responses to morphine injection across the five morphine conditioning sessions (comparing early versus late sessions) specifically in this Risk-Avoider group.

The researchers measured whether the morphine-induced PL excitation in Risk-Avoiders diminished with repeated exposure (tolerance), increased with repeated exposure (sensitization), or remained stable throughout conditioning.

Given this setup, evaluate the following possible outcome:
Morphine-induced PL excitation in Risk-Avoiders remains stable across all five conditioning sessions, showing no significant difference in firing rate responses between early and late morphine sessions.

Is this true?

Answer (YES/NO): YES